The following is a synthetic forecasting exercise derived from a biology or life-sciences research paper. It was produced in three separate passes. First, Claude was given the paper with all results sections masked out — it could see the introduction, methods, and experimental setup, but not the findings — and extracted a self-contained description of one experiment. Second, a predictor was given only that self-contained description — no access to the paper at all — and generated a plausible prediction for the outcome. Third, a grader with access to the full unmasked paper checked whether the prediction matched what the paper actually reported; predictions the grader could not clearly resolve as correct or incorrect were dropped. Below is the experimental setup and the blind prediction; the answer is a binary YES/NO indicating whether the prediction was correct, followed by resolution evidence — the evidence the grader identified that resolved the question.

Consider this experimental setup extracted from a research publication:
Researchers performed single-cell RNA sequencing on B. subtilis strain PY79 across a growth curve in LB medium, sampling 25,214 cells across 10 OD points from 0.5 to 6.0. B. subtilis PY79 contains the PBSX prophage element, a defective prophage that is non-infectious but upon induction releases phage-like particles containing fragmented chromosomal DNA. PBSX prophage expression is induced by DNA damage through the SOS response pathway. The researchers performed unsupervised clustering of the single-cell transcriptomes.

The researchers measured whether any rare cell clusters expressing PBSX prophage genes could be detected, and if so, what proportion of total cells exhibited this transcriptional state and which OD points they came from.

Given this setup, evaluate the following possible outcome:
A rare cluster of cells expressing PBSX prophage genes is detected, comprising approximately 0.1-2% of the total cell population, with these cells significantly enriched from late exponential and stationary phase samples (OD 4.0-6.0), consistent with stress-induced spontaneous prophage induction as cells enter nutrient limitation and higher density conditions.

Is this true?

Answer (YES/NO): NO